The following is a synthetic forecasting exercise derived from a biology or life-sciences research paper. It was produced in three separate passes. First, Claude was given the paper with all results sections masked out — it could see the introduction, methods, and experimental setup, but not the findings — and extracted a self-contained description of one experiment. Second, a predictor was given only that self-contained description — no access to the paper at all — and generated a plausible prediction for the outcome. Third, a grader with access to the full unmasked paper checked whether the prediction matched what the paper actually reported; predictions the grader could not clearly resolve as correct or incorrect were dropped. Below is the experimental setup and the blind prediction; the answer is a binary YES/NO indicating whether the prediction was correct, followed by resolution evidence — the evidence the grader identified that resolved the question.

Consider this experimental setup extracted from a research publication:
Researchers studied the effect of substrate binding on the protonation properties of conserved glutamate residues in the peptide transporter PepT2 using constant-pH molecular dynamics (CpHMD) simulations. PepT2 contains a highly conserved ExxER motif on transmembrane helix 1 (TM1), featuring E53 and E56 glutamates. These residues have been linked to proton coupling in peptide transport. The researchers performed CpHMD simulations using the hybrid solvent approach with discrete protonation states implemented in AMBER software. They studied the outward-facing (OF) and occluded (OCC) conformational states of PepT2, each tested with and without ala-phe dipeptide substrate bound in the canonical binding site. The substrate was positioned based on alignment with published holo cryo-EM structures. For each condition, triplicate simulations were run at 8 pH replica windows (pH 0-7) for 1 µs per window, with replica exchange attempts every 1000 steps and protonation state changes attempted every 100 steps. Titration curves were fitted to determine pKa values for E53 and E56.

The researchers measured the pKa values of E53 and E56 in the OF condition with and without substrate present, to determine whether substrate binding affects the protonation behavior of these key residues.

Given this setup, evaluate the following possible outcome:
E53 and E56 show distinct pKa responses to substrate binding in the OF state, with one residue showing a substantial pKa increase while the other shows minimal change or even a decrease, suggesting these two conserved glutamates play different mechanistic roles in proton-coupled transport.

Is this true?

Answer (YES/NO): YES